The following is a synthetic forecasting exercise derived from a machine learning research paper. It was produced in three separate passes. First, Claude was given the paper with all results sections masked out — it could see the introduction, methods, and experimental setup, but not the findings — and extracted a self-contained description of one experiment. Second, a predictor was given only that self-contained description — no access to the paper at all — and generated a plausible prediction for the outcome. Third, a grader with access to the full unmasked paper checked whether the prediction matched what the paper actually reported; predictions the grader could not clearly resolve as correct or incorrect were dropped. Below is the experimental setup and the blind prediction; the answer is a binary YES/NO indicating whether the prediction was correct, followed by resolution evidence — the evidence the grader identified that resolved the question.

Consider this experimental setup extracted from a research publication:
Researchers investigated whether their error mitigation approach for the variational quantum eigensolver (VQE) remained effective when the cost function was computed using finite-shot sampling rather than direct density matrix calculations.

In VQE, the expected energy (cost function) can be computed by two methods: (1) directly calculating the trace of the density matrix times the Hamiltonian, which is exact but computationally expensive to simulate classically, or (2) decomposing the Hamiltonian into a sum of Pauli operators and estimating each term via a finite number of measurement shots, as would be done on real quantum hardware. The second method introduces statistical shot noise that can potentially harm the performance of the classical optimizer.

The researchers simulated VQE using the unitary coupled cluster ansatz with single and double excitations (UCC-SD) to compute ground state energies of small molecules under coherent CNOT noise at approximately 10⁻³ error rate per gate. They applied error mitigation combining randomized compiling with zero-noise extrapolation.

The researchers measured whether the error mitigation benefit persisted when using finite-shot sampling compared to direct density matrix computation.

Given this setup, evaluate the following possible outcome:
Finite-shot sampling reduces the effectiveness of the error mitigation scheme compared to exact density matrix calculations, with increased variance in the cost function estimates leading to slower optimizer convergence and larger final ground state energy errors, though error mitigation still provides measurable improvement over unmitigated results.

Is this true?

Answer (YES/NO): NO